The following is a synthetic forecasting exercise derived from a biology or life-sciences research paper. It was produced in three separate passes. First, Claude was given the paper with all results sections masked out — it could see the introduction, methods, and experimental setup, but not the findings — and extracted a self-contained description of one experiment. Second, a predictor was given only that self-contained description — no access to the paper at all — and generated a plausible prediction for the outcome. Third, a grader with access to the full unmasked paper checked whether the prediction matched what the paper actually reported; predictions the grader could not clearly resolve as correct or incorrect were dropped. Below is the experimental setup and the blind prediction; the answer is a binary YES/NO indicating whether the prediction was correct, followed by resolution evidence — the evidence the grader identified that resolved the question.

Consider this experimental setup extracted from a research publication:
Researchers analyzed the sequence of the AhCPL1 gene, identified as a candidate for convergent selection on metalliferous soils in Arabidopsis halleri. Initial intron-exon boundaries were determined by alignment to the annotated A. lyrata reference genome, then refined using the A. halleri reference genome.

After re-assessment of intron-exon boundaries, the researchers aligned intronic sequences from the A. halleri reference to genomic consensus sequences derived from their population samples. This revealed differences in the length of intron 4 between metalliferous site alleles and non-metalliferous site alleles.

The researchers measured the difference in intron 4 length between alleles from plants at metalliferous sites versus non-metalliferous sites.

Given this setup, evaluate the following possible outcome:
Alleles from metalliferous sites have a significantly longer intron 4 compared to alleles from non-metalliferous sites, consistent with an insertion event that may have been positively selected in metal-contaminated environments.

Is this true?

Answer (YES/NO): NO